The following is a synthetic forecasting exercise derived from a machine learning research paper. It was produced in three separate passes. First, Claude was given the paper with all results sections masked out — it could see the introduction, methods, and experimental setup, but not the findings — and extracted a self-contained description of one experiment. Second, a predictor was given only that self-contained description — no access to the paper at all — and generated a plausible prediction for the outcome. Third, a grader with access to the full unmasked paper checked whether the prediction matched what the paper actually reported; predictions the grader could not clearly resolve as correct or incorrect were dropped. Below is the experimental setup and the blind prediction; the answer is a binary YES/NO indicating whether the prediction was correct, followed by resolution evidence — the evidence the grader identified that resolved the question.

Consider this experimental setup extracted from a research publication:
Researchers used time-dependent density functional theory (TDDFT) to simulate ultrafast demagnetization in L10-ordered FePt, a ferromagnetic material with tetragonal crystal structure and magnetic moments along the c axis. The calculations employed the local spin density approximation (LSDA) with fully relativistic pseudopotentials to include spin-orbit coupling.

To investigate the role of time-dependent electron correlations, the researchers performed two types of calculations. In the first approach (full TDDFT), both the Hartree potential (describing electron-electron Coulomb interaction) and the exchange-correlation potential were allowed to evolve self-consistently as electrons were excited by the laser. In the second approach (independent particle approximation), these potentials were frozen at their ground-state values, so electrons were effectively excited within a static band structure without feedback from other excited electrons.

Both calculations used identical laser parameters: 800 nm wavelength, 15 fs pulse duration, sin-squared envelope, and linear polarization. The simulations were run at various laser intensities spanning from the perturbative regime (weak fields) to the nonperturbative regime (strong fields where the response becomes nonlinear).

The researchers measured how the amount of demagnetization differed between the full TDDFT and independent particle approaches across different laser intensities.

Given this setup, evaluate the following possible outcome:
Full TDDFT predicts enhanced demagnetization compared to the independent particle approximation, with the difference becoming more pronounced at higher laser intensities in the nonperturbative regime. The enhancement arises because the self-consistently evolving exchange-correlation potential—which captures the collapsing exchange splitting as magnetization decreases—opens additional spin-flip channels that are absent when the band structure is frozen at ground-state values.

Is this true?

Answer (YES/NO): NO